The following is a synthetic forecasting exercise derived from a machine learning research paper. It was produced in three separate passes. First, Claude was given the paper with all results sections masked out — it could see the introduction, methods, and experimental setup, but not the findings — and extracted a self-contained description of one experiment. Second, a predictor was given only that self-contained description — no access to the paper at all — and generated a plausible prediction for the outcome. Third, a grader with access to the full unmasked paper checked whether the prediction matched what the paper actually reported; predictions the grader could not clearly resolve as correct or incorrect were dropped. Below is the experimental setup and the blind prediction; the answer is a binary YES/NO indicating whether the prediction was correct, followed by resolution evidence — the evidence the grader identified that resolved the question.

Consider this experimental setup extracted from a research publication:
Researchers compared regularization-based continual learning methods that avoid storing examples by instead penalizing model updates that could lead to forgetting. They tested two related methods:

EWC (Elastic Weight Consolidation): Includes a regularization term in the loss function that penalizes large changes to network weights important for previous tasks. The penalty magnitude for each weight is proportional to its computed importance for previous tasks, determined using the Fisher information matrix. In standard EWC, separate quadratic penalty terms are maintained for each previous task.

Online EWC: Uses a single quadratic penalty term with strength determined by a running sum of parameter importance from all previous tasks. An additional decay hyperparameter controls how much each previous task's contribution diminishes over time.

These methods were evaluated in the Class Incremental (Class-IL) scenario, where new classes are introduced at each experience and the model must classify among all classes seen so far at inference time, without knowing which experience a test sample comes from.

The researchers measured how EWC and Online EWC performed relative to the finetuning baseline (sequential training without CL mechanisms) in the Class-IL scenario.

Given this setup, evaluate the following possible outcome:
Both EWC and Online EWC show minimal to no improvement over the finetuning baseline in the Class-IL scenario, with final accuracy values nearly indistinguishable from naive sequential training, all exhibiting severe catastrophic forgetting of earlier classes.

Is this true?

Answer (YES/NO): YES